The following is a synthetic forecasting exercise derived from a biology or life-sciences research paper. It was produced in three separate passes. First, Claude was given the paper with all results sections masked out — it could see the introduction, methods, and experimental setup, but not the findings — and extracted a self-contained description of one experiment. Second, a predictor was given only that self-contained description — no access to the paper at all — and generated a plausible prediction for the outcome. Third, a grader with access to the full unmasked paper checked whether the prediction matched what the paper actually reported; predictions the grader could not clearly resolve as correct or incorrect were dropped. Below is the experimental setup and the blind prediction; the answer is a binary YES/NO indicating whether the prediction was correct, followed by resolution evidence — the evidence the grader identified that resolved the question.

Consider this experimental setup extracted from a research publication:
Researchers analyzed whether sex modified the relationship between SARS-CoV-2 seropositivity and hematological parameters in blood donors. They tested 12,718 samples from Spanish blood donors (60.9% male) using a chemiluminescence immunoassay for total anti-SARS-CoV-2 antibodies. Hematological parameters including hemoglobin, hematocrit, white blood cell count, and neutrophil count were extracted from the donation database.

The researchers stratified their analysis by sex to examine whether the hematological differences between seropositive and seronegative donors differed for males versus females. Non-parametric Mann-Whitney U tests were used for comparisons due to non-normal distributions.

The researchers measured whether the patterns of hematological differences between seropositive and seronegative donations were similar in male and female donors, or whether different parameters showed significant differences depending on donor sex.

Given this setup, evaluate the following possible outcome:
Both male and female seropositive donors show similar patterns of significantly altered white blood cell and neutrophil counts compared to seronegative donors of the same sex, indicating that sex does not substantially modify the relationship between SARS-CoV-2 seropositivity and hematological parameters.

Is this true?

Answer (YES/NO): NO